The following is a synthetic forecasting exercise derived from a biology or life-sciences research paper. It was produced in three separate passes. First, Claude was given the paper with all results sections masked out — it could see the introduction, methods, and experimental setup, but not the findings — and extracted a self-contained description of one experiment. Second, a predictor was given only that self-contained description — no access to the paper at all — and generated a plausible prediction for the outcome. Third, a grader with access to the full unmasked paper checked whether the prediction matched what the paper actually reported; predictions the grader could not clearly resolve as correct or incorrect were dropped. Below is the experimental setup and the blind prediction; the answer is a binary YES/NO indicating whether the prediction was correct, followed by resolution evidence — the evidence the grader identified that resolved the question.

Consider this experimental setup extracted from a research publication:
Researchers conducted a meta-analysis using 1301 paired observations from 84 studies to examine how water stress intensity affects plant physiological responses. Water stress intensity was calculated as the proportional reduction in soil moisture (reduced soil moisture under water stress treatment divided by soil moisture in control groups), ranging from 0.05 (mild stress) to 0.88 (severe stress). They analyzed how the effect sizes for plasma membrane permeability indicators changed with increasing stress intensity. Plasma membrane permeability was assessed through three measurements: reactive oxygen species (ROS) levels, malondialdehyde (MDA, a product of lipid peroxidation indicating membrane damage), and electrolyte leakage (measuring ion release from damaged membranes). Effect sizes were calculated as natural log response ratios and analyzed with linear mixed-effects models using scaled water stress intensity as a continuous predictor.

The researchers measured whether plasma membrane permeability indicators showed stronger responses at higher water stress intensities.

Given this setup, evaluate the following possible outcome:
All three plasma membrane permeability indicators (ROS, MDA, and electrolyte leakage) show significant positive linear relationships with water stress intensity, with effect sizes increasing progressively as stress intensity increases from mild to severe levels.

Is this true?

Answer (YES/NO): NO